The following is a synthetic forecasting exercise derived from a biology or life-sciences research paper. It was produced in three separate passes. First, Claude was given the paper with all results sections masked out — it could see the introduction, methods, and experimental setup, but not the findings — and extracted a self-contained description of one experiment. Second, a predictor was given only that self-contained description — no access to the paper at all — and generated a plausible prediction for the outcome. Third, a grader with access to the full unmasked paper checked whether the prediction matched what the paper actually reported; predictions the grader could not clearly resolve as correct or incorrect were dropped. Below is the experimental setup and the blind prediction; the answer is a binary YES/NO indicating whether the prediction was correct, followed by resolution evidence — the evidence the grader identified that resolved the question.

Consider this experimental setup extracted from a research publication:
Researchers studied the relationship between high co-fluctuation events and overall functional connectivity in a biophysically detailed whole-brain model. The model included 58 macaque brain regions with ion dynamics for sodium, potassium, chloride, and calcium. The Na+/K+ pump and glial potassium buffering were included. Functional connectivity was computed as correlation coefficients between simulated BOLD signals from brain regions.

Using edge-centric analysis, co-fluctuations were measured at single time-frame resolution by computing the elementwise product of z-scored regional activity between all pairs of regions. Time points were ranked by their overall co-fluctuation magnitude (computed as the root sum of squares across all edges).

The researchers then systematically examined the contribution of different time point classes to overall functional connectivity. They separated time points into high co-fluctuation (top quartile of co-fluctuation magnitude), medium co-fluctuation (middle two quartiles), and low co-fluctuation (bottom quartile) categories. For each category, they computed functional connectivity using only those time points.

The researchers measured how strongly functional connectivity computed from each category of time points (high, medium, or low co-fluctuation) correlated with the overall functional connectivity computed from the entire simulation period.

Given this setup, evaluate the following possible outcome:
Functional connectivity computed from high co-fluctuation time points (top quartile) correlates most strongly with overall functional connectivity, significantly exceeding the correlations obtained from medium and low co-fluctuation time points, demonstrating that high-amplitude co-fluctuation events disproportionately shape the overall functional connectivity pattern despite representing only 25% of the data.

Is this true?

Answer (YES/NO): YES